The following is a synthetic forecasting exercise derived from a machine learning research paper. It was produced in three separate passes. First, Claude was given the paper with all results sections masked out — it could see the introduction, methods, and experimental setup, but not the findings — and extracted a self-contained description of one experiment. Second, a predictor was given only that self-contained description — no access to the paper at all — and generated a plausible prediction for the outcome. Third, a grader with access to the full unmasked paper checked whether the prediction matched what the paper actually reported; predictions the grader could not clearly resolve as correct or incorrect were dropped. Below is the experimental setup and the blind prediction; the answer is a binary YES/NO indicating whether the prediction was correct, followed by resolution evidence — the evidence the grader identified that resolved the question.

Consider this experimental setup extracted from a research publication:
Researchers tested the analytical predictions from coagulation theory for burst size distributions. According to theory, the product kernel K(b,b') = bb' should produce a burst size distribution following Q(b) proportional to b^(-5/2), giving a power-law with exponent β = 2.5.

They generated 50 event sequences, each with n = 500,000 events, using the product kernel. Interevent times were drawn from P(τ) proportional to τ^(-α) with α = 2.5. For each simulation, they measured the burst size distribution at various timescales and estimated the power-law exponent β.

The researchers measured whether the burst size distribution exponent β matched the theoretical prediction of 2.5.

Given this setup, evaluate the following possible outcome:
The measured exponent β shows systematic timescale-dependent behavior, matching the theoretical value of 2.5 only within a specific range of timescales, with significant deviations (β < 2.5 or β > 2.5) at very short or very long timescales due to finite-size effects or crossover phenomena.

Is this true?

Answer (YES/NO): NO